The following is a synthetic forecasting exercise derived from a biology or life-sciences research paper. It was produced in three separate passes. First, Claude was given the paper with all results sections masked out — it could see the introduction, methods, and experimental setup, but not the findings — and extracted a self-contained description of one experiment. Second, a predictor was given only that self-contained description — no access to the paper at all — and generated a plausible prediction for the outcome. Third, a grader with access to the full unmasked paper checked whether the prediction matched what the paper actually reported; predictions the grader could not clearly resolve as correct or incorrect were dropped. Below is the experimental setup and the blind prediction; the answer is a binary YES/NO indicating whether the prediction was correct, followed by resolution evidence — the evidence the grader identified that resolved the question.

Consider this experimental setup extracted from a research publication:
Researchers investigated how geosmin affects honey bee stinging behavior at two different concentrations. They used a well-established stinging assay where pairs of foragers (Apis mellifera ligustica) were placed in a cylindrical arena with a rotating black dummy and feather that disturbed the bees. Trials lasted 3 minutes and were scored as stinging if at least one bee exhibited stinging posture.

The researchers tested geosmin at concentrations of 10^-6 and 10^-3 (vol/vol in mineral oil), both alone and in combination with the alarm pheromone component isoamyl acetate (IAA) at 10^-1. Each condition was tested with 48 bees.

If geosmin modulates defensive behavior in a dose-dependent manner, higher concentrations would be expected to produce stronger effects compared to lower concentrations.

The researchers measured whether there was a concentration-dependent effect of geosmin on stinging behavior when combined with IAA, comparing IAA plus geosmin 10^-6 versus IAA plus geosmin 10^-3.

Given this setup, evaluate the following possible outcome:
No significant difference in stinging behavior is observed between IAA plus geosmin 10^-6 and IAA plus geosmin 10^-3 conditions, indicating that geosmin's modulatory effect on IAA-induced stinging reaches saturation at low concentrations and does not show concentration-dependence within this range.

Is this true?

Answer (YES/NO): NO